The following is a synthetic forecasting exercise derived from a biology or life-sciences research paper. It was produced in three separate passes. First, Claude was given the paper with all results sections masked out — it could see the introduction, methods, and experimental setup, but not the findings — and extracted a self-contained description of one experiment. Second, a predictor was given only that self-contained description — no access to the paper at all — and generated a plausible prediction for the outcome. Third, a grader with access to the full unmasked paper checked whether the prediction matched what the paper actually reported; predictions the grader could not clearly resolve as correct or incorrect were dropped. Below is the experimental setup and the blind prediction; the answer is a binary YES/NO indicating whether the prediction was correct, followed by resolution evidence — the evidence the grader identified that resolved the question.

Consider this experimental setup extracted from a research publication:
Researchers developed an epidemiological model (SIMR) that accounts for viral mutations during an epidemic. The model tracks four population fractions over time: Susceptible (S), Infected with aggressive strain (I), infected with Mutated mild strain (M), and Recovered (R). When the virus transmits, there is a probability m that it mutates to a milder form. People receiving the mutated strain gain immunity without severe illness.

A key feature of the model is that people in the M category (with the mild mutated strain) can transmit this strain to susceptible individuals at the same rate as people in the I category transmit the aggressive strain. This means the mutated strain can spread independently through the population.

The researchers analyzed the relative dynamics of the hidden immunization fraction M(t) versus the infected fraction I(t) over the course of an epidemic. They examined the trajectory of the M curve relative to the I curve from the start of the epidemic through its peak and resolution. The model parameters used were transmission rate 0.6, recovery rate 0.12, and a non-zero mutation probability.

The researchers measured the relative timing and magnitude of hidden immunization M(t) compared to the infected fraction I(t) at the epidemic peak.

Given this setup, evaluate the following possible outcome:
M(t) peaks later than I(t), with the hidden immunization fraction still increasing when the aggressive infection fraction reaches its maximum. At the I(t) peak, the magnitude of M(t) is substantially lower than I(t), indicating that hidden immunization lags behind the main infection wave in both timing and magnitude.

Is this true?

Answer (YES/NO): NO